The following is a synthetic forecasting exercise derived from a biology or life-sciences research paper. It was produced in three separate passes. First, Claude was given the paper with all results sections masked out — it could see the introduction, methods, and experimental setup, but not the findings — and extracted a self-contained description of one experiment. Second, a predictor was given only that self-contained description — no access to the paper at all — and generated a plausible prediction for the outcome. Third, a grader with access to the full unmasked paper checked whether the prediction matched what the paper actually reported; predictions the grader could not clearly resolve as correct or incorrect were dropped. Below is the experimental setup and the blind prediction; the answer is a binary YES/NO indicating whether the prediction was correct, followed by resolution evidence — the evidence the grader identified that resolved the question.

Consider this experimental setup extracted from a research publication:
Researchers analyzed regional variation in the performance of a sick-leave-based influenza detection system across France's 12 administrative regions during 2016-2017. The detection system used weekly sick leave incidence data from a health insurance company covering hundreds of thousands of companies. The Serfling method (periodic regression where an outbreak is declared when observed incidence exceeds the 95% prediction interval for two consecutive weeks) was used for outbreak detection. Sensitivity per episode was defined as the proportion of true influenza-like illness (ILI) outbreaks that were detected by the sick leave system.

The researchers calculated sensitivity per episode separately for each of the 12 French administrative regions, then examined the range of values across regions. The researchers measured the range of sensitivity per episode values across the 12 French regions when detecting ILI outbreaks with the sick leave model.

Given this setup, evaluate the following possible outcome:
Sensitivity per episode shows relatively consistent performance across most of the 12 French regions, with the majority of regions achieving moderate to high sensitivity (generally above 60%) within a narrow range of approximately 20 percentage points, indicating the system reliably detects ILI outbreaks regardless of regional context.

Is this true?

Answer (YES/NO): NO